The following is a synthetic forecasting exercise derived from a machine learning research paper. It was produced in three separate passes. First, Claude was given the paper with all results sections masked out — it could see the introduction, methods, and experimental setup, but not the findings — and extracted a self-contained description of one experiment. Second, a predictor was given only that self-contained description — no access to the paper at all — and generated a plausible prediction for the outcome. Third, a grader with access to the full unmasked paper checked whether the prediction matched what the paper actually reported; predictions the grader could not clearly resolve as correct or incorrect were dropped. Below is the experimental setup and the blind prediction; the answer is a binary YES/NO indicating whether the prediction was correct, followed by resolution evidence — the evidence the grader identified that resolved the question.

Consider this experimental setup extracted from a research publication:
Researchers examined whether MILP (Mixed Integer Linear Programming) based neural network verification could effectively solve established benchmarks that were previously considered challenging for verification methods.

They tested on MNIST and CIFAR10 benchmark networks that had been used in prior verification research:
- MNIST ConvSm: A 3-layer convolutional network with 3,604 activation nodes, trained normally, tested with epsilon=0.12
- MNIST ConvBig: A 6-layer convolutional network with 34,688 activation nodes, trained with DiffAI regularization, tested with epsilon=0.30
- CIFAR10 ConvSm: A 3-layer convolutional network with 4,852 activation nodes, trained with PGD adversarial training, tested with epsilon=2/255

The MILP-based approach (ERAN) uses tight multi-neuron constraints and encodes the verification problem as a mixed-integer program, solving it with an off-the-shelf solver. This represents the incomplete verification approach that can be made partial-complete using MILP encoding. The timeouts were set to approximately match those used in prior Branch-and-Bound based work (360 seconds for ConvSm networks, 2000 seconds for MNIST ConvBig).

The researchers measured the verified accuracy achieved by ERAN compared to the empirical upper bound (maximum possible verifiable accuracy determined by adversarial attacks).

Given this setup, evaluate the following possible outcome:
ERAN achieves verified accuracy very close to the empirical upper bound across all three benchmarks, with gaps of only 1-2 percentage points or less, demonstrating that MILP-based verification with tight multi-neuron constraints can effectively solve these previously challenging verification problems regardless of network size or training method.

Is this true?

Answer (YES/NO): YES